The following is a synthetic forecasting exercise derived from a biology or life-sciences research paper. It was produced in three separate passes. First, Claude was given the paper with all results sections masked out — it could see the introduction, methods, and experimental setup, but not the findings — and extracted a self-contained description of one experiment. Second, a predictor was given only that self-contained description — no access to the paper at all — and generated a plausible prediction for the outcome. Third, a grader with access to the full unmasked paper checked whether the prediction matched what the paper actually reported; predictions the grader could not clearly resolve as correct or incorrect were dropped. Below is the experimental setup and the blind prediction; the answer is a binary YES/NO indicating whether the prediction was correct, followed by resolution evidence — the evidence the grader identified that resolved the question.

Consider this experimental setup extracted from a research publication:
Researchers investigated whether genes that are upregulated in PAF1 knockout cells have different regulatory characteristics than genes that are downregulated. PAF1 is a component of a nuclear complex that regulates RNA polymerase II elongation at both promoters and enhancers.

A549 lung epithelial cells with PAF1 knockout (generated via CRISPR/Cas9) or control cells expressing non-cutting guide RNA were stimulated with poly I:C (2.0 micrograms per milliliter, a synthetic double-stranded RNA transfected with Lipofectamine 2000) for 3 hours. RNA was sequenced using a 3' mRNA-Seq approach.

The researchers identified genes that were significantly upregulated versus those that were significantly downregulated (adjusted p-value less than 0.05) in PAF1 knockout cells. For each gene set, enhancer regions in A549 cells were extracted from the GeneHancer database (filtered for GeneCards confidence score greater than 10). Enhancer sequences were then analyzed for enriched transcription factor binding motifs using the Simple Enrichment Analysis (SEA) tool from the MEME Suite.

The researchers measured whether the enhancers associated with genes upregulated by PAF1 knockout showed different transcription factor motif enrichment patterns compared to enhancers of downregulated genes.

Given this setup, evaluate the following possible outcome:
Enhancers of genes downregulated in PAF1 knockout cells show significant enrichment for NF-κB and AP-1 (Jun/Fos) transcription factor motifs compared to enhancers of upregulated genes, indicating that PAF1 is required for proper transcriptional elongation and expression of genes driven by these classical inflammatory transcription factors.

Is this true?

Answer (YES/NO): NO